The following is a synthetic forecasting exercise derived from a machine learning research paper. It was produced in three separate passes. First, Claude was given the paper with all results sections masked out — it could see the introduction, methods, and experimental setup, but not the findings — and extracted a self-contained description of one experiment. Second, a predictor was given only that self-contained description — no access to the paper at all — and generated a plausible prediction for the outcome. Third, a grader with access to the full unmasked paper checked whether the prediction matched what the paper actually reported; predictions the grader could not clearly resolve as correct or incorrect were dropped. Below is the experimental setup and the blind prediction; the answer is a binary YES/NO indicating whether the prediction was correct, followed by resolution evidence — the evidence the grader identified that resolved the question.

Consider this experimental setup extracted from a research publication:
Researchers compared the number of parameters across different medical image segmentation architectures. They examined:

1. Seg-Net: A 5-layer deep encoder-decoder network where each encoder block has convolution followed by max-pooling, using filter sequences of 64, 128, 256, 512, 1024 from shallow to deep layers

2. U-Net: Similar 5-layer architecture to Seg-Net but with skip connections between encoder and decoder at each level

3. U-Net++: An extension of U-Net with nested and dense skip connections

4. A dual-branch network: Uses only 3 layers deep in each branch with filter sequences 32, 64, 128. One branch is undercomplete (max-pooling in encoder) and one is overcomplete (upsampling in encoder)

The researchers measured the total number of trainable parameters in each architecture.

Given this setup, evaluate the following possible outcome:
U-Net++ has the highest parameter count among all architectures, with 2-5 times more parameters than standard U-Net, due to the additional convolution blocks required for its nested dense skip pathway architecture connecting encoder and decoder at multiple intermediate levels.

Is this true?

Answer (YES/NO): NO